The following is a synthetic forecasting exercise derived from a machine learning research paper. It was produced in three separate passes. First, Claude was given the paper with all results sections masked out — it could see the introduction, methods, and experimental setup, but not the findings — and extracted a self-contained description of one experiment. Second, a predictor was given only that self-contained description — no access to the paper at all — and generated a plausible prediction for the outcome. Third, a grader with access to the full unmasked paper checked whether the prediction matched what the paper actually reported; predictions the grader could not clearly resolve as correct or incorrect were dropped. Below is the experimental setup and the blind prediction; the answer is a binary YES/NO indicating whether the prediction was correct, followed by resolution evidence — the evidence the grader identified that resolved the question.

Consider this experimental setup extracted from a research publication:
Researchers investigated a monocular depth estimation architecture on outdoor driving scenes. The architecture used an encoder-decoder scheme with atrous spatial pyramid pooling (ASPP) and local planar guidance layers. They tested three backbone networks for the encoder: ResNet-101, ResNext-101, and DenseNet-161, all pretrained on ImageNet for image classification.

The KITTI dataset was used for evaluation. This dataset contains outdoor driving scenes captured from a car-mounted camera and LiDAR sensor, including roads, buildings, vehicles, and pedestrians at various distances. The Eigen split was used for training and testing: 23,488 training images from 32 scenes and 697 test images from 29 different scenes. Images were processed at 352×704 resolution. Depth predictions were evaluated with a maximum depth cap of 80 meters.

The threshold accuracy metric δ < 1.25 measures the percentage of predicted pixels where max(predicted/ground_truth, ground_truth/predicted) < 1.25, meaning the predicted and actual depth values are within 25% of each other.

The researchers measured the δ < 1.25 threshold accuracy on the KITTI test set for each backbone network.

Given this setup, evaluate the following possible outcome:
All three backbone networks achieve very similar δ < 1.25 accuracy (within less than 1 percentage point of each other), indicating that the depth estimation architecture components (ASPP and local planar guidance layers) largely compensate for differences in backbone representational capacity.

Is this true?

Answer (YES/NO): YES